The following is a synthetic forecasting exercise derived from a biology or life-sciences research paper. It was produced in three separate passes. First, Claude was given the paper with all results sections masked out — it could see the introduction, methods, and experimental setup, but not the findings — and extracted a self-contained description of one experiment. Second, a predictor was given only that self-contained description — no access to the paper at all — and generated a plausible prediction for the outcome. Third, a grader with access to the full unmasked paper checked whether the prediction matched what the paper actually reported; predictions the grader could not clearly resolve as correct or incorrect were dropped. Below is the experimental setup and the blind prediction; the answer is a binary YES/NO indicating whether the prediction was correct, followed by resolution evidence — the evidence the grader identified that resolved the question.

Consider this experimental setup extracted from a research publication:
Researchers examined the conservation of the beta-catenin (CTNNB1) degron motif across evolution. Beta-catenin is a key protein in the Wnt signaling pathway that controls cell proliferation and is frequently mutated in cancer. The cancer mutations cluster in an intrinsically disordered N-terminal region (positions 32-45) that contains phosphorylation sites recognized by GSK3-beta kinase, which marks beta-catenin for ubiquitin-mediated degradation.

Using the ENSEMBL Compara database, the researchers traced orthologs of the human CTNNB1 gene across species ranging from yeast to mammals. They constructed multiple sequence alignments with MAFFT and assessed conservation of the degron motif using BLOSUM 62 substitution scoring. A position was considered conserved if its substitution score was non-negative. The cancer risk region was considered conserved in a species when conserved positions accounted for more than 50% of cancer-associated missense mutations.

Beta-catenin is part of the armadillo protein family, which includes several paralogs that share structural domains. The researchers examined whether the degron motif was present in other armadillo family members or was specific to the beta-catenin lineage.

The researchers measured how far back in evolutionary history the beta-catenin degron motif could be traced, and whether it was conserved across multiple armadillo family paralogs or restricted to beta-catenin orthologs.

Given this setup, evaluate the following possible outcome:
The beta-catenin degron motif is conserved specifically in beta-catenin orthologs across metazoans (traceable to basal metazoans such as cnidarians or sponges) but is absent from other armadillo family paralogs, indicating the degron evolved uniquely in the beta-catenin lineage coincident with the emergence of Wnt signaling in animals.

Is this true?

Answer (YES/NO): NO